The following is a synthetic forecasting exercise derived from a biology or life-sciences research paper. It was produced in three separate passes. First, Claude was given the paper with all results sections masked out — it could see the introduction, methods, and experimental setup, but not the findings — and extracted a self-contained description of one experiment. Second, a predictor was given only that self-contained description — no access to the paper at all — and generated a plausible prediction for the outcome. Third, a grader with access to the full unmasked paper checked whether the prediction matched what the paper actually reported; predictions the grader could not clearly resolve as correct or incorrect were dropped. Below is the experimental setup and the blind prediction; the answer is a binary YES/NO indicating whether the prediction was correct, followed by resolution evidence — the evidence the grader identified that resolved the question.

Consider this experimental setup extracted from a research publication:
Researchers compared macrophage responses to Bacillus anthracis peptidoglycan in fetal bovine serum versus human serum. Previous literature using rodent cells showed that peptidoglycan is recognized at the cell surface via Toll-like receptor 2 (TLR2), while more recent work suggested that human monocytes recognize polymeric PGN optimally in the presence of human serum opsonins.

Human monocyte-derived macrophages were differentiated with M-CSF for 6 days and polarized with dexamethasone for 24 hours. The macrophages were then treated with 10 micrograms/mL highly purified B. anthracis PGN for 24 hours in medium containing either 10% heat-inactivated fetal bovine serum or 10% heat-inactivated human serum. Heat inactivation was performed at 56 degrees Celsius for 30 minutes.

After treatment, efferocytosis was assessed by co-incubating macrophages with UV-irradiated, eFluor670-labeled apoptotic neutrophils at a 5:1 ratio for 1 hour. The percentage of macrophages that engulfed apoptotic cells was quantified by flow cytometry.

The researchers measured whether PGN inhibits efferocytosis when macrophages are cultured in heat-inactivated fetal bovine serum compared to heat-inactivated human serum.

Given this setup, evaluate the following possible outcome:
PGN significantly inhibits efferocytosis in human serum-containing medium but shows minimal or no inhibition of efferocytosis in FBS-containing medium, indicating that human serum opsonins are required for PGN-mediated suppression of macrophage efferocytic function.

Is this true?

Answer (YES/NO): NO